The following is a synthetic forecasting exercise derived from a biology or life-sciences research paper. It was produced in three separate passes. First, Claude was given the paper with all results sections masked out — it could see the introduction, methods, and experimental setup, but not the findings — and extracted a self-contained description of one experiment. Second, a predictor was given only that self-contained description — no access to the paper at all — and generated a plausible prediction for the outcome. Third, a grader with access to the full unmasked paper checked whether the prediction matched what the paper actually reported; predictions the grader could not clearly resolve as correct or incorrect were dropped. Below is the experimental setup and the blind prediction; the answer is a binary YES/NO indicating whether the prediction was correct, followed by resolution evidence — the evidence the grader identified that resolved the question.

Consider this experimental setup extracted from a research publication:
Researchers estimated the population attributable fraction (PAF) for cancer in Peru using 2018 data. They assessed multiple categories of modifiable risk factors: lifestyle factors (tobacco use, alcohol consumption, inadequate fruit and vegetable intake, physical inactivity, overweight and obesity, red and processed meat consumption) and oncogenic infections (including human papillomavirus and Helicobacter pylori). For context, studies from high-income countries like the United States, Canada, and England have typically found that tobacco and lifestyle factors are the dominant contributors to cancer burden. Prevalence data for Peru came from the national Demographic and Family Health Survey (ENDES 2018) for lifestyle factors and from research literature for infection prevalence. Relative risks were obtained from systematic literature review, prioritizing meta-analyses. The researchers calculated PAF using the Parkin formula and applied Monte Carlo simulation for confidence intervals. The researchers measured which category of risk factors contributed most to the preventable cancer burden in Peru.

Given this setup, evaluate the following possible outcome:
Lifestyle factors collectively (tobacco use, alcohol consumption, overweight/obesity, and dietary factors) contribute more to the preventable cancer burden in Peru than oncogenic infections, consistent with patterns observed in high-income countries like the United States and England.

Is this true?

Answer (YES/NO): NO